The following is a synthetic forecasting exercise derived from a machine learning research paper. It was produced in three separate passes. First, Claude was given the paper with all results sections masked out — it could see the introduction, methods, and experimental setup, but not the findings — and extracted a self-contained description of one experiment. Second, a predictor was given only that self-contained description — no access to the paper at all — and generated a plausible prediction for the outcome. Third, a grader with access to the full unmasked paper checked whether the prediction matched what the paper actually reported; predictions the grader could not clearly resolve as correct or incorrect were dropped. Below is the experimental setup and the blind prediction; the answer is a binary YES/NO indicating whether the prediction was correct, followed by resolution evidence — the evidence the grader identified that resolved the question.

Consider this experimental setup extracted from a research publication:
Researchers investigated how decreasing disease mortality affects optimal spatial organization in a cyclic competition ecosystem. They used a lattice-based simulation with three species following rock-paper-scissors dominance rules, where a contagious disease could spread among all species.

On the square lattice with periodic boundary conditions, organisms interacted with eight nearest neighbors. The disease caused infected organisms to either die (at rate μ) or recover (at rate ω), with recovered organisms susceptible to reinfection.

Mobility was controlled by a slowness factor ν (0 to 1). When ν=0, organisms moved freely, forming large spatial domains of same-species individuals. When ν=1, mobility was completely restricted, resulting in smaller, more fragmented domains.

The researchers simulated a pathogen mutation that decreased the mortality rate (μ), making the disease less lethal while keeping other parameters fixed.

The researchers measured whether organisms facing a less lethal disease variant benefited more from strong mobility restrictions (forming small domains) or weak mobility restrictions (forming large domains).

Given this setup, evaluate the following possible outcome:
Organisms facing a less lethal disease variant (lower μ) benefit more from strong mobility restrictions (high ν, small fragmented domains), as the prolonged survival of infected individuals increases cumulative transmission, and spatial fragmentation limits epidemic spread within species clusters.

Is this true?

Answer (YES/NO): NO